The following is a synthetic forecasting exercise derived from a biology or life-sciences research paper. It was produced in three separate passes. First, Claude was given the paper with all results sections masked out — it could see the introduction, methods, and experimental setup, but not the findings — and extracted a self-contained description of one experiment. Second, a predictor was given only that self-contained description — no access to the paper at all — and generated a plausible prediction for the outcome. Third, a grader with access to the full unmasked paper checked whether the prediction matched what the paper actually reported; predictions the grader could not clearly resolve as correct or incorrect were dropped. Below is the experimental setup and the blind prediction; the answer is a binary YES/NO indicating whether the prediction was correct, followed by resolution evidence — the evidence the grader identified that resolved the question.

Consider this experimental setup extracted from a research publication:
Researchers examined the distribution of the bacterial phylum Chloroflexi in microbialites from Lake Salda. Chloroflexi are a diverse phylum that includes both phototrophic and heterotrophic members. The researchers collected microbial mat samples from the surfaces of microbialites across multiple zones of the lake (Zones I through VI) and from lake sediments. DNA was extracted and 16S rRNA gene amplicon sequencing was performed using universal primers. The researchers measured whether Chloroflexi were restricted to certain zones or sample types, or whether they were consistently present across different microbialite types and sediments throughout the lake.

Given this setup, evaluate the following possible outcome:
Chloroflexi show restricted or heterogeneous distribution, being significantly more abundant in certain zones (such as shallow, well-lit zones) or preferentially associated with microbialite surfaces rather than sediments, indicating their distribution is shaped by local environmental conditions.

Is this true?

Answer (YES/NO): NO